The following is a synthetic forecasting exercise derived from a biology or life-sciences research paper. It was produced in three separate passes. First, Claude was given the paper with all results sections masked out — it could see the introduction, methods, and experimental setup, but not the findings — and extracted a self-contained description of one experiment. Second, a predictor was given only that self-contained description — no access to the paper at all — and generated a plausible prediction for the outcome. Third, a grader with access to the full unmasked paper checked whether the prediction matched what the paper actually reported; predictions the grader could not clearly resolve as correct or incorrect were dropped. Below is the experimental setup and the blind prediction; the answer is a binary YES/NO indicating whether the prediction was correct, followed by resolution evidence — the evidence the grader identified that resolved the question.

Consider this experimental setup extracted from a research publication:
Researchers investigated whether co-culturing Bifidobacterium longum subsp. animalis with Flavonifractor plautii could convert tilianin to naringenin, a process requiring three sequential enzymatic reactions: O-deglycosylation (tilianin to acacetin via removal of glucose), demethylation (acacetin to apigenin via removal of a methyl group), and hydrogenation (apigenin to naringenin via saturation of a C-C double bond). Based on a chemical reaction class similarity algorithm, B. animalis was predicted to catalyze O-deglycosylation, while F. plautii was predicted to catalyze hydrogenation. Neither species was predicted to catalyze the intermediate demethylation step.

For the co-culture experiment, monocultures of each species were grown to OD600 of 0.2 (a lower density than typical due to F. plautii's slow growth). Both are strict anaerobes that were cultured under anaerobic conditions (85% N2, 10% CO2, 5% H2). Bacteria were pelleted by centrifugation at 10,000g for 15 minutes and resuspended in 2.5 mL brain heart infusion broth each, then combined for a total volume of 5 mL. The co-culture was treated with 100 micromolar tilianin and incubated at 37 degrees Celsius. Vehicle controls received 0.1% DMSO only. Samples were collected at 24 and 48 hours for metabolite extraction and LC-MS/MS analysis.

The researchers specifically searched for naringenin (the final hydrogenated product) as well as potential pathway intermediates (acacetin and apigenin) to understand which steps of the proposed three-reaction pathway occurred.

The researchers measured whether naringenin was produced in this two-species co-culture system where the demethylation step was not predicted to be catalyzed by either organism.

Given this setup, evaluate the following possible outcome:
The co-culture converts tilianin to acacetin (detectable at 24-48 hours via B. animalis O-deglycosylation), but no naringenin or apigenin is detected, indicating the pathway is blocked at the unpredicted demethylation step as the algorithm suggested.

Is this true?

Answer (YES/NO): YES